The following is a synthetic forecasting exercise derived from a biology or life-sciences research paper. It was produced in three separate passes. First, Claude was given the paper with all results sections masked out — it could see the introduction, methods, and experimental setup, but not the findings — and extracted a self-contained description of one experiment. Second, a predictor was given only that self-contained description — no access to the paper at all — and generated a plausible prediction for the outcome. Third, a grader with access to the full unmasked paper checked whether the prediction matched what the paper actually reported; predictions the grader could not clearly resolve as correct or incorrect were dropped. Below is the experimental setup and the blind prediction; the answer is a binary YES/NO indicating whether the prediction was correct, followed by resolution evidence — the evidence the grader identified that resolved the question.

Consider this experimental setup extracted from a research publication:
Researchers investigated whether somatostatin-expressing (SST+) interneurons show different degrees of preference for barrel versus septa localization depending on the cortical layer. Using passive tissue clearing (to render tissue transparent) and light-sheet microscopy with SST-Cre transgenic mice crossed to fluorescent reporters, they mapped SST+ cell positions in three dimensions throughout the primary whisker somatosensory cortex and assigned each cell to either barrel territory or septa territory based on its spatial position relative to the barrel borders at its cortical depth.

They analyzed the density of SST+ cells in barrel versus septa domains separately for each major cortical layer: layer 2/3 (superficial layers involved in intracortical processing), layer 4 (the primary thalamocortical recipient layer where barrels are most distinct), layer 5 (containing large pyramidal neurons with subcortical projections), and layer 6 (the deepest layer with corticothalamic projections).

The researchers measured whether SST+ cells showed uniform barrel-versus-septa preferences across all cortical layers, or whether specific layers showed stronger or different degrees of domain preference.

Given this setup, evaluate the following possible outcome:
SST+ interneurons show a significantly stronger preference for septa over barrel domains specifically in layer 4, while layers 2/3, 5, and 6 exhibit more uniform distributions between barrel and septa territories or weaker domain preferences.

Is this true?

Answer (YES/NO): YES